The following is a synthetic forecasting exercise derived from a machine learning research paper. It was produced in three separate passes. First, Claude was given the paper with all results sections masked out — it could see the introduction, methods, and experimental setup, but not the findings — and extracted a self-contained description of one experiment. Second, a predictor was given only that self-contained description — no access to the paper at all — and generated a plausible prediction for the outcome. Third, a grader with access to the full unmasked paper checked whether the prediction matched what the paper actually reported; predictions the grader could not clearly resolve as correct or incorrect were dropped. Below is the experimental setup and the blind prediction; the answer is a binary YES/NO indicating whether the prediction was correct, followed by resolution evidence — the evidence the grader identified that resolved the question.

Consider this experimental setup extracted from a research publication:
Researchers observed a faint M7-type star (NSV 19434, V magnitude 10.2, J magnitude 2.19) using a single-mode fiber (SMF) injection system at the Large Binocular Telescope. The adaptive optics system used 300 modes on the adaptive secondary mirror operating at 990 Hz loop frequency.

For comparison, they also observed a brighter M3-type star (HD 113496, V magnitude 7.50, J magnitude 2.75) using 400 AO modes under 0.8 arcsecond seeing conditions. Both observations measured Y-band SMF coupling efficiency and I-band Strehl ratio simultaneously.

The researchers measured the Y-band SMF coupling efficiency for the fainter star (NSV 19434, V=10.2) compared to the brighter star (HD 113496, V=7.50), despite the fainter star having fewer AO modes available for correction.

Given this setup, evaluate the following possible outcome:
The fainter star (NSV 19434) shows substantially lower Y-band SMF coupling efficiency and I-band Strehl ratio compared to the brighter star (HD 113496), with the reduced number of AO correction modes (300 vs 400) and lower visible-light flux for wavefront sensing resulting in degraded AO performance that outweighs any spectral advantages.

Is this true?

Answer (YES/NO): NO